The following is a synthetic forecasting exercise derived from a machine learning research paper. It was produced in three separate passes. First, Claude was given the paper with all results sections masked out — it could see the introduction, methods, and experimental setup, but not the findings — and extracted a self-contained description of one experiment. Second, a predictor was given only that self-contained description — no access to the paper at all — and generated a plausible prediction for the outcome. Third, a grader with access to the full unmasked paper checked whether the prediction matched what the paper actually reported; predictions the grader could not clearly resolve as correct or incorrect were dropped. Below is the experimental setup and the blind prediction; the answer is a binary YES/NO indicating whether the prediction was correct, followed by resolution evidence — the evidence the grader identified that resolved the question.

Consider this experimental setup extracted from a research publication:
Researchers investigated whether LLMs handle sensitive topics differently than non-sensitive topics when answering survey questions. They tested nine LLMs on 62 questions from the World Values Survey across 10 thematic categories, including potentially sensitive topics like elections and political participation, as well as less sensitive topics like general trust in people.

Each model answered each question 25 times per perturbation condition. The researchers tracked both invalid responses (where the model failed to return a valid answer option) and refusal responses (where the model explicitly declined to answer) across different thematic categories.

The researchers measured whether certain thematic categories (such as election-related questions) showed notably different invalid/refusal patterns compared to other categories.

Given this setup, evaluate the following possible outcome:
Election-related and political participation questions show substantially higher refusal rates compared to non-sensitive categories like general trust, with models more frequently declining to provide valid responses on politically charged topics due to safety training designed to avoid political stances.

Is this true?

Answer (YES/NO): YES